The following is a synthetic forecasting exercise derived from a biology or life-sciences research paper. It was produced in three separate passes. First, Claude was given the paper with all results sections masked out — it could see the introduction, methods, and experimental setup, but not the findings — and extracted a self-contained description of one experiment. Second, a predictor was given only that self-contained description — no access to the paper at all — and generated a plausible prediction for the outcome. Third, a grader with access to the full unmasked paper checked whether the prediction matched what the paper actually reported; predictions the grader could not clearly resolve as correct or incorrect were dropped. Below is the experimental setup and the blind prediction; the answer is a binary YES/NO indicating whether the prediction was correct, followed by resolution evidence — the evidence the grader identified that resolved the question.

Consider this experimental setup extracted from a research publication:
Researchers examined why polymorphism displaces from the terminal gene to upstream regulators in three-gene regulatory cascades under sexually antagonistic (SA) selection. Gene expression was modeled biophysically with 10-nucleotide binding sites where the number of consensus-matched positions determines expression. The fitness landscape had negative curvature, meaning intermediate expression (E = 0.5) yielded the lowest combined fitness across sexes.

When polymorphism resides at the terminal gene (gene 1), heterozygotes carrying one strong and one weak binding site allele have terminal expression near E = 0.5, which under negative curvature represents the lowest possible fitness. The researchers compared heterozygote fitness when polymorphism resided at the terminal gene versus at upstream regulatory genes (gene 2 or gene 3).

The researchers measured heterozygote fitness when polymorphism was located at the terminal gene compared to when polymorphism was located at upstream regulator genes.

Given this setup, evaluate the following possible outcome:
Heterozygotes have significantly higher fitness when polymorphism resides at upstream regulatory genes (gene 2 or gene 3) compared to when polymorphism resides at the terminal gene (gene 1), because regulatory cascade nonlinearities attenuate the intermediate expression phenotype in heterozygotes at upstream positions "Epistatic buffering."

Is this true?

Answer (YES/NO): YES